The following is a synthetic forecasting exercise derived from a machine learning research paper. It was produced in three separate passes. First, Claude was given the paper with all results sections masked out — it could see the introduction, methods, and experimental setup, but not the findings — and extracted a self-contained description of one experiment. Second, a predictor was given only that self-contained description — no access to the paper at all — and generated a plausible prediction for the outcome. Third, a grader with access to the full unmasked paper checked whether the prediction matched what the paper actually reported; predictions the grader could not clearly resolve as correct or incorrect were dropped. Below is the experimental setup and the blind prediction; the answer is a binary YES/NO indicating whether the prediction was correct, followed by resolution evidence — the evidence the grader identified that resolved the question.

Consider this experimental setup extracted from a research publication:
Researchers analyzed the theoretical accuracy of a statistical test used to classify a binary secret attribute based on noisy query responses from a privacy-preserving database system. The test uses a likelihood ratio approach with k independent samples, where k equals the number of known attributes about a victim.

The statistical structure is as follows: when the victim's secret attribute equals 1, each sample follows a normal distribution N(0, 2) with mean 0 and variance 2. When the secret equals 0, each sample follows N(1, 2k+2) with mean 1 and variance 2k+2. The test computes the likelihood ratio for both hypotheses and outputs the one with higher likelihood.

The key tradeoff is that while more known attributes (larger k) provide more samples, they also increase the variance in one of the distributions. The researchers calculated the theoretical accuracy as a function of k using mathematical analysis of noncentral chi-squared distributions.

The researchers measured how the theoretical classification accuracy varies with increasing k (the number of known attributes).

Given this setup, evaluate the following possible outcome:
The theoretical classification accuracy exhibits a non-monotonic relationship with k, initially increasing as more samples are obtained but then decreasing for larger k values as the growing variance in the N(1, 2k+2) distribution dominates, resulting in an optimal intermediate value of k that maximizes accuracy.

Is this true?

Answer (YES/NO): NO